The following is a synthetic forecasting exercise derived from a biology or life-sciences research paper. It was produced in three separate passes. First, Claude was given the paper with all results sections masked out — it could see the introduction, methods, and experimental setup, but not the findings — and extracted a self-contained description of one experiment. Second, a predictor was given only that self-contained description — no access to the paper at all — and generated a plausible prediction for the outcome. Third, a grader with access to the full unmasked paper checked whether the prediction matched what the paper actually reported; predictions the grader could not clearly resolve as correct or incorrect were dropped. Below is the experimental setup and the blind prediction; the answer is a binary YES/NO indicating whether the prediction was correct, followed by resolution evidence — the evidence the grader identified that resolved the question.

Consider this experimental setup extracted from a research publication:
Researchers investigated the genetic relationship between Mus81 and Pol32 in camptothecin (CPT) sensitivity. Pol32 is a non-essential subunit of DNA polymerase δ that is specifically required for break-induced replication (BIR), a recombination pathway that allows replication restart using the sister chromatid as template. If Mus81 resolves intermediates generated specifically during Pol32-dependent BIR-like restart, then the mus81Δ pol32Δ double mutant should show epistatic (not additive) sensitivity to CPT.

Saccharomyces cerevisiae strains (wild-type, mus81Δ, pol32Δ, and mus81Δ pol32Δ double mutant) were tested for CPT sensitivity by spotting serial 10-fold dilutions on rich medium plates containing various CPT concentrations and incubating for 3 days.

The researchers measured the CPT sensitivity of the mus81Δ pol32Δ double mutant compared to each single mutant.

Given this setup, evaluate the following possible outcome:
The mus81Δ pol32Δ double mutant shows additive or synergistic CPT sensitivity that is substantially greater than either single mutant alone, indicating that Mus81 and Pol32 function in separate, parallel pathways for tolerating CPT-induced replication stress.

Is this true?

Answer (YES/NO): YES